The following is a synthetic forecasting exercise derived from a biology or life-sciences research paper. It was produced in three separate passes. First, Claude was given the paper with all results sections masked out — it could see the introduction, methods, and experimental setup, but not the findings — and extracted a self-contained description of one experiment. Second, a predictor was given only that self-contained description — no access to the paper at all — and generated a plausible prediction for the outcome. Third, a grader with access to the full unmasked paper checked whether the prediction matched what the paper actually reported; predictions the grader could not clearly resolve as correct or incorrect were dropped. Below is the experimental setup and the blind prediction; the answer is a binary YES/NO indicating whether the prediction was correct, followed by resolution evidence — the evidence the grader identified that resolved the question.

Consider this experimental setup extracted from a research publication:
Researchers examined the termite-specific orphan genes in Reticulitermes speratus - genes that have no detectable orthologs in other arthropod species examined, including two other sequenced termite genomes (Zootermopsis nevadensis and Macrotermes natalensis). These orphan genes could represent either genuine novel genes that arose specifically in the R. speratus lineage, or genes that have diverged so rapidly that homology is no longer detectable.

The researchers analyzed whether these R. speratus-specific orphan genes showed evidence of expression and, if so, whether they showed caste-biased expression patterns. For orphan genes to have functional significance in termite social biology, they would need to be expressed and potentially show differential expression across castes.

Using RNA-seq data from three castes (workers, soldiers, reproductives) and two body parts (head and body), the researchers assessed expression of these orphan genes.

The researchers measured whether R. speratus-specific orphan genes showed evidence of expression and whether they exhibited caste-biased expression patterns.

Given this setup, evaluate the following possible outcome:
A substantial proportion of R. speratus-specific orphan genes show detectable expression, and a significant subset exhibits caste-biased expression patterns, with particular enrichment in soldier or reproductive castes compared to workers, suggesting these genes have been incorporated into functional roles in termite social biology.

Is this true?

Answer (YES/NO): NO